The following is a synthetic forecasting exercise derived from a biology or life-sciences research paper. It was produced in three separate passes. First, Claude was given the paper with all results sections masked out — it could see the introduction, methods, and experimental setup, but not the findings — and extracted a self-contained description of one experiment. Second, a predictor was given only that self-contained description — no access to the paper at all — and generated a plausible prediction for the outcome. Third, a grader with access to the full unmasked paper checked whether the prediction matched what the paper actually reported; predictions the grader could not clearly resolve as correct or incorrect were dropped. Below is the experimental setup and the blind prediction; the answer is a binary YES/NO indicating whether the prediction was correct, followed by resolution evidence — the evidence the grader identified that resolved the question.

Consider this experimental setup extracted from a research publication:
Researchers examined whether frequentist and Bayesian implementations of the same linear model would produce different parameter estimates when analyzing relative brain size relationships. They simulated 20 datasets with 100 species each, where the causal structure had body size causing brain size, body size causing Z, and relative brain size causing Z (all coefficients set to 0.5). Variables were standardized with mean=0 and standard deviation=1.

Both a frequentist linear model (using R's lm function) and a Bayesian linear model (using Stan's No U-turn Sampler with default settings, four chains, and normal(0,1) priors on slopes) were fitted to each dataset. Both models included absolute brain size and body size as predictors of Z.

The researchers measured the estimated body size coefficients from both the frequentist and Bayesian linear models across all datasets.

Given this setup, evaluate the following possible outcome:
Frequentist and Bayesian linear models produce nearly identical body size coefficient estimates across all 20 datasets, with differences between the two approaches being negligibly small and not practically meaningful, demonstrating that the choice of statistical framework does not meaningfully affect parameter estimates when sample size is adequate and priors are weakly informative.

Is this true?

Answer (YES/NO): YES